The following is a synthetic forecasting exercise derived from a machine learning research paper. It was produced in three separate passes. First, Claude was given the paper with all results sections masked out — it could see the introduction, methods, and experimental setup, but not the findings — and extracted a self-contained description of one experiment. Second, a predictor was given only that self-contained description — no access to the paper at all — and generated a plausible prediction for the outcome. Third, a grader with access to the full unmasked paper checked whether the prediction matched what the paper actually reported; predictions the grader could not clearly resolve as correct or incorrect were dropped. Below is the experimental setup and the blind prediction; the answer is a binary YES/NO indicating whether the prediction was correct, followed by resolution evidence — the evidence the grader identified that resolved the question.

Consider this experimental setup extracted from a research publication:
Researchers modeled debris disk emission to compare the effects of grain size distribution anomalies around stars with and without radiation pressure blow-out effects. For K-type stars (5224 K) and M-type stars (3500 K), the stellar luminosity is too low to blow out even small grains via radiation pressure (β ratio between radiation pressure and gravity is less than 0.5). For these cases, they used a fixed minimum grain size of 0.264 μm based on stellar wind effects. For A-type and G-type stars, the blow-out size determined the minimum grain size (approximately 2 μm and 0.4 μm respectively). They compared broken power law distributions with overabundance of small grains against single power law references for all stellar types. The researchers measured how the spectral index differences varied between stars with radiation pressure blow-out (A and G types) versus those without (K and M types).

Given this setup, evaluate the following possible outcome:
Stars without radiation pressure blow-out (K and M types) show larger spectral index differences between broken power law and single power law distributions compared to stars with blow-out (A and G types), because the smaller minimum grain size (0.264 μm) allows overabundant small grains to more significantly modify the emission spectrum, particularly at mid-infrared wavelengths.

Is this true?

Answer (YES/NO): NO